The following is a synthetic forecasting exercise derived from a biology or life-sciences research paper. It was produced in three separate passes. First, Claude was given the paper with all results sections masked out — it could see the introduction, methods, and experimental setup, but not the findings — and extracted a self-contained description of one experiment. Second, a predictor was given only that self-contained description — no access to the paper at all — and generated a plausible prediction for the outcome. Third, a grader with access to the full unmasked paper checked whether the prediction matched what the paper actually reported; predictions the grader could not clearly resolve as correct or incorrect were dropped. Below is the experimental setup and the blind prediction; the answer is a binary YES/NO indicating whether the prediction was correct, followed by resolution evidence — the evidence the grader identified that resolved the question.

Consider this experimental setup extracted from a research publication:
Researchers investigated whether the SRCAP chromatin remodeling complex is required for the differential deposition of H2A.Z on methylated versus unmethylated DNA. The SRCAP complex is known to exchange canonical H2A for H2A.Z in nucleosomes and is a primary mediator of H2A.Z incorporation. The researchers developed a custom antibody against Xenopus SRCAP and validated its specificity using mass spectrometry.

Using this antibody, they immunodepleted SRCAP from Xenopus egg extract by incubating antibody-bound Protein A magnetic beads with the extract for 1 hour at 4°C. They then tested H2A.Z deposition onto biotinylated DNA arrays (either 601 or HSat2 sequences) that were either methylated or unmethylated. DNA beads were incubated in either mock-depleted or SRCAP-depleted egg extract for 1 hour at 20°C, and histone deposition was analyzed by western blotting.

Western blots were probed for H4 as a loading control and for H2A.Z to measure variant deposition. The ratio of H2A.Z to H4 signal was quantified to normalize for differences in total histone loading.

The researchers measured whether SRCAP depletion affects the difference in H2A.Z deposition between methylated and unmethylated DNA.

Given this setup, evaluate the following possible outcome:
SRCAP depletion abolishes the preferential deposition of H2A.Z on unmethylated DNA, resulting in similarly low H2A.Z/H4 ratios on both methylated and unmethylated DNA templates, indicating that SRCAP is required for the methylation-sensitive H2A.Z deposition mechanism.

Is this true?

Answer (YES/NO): YES